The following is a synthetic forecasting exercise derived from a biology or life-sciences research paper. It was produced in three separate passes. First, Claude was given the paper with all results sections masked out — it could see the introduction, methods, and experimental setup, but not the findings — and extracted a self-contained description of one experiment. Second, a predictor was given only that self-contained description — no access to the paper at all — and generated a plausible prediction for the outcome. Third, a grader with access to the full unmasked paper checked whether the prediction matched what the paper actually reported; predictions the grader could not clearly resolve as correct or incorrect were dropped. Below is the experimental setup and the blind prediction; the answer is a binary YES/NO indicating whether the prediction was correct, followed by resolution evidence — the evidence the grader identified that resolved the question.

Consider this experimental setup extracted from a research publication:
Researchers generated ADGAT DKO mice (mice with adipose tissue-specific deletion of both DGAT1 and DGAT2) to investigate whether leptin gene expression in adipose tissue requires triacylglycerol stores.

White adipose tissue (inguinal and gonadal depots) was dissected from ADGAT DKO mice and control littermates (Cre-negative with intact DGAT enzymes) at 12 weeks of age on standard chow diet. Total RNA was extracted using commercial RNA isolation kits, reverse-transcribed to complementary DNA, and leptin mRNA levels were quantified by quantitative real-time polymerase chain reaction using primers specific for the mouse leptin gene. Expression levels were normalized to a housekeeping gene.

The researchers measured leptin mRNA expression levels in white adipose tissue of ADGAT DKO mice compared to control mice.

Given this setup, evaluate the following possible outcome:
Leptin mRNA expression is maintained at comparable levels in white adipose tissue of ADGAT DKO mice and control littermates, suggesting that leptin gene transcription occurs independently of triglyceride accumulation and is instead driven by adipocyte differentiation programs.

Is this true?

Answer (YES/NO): NO